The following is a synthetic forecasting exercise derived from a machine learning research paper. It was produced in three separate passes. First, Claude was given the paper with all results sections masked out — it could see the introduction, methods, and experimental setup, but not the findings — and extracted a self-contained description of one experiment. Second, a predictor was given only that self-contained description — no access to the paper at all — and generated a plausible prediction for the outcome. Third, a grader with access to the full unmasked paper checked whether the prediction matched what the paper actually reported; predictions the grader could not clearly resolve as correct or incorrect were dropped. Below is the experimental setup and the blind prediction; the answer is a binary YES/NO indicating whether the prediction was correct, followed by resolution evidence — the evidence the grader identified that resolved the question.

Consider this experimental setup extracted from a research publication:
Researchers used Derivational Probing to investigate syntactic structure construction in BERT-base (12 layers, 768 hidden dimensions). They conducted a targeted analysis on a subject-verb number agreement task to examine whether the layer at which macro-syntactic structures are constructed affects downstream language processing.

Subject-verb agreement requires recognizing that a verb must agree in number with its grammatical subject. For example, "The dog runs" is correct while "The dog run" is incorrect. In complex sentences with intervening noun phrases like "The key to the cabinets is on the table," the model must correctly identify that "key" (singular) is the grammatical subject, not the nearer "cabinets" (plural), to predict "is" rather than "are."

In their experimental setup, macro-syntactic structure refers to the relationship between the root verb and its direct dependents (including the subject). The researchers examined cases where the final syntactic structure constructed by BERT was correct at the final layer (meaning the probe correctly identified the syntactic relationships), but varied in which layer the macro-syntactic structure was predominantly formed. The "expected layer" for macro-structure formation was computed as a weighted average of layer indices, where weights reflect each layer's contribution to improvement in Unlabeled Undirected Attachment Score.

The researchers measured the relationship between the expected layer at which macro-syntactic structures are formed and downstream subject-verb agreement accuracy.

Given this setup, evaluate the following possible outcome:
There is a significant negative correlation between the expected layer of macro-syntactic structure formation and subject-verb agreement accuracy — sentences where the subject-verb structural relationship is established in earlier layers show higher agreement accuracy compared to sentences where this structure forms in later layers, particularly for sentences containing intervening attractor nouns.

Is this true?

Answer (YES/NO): NO